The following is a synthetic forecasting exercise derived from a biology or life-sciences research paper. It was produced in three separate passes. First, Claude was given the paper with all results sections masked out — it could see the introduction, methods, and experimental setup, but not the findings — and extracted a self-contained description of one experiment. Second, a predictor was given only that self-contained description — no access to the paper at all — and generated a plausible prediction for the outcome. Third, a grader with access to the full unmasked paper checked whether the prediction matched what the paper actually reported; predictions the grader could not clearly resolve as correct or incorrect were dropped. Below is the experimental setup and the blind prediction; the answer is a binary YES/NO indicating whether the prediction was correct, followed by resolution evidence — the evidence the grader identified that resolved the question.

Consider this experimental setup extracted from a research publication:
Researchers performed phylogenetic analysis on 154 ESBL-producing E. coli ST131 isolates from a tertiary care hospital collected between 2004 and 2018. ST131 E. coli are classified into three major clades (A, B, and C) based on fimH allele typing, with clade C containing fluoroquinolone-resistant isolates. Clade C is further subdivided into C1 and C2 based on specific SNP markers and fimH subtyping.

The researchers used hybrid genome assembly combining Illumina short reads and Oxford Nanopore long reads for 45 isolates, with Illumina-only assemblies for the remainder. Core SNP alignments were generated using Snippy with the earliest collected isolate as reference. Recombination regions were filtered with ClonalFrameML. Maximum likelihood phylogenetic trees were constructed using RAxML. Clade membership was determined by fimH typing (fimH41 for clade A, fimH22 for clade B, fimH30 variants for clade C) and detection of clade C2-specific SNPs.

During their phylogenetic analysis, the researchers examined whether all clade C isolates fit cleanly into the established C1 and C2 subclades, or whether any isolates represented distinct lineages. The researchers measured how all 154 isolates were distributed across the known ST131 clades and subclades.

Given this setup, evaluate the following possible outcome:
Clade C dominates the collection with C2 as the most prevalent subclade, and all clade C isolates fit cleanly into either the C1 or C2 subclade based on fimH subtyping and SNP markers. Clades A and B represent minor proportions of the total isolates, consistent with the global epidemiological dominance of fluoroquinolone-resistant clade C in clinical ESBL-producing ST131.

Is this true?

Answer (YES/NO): NO